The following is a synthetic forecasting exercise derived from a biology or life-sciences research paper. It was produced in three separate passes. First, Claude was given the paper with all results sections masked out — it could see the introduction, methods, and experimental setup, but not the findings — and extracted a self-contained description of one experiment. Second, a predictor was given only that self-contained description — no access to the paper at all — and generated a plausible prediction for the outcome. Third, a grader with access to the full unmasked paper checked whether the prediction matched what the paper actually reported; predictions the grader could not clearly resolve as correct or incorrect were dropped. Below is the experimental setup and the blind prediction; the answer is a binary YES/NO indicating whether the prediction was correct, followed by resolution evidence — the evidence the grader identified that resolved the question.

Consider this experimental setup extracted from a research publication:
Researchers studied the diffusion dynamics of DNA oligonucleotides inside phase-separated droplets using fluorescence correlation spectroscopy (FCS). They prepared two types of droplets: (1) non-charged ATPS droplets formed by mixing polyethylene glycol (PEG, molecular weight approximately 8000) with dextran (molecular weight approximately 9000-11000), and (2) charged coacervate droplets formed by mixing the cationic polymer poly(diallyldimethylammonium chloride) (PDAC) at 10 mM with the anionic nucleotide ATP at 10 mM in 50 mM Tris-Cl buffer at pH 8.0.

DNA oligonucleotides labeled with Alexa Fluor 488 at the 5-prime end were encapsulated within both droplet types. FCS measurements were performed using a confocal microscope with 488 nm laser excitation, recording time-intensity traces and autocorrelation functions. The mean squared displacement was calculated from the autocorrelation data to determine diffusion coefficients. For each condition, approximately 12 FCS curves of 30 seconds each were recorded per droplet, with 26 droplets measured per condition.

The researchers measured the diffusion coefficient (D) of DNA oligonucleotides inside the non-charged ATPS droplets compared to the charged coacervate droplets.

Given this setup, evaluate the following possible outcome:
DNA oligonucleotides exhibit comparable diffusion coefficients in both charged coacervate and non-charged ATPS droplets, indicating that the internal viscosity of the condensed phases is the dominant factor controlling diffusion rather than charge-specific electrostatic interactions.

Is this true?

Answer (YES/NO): NO